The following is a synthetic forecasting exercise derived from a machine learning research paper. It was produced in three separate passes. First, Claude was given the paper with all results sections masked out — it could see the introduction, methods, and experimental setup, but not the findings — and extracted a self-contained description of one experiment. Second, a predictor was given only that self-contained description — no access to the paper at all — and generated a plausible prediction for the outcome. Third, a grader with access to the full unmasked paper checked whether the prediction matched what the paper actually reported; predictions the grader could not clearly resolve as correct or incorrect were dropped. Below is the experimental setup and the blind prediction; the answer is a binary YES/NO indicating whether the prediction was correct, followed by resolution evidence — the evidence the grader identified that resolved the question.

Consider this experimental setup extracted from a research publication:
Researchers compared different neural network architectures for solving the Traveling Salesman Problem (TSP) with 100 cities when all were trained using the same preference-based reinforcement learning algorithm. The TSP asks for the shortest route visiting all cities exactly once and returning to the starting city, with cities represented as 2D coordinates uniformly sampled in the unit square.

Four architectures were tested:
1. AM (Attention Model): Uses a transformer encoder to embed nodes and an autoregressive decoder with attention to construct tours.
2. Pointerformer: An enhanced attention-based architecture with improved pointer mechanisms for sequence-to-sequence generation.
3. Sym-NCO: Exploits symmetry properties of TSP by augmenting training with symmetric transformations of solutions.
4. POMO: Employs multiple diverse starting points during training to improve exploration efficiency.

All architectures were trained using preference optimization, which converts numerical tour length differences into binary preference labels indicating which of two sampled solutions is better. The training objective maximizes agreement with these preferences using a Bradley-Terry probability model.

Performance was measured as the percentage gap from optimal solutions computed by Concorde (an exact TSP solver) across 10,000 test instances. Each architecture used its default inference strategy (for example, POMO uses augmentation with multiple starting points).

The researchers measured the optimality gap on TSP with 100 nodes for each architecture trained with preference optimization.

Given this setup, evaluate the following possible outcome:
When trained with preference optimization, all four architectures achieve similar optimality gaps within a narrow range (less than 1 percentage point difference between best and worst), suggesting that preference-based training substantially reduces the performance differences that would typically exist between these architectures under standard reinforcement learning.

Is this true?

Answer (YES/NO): NO